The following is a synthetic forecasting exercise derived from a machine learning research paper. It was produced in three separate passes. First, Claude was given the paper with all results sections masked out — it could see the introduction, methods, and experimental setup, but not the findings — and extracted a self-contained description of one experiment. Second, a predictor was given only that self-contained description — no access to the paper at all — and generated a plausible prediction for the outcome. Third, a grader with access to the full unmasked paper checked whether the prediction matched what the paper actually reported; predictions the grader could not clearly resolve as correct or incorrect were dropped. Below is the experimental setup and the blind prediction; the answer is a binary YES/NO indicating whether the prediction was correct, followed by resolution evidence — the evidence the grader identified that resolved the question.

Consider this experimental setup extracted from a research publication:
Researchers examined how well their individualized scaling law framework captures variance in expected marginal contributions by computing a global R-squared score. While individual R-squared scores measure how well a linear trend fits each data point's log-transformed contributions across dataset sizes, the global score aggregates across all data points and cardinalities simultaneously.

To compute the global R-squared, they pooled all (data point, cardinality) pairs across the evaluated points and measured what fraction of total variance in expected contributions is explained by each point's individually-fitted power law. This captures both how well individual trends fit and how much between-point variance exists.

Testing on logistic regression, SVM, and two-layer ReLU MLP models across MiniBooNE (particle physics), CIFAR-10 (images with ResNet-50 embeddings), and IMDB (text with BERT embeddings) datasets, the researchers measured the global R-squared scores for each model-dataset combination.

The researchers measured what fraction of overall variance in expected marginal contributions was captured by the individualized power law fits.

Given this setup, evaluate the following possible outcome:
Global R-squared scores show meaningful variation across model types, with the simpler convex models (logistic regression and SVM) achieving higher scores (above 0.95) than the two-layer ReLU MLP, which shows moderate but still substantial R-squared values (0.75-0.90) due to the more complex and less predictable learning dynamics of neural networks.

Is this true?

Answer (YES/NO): NO